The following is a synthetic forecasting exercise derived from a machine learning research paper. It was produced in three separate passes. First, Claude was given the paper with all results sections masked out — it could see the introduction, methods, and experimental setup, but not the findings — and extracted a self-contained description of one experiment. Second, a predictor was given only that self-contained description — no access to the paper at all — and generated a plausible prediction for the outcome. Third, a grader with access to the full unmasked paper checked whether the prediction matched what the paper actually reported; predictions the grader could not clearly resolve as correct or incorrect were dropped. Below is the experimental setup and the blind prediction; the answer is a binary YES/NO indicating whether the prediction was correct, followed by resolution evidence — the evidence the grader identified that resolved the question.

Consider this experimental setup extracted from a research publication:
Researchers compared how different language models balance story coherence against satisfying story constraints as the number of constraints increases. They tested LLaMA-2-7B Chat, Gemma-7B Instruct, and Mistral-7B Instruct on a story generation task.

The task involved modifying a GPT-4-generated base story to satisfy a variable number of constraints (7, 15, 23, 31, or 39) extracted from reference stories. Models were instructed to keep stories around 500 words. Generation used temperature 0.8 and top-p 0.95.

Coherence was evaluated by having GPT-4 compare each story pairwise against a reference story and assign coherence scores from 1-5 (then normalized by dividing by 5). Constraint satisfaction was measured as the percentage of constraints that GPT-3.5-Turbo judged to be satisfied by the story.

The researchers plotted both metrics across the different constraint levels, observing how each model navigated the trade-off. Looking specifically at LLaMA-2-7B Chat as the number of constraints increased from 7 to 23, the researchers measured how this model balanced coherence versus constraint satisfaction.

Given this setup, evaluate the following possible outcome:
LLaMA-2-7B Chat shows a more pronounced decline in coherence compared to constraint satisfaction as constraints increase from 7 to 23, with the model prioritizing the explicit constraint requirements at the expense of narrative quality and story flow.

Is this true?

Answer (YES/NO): NO